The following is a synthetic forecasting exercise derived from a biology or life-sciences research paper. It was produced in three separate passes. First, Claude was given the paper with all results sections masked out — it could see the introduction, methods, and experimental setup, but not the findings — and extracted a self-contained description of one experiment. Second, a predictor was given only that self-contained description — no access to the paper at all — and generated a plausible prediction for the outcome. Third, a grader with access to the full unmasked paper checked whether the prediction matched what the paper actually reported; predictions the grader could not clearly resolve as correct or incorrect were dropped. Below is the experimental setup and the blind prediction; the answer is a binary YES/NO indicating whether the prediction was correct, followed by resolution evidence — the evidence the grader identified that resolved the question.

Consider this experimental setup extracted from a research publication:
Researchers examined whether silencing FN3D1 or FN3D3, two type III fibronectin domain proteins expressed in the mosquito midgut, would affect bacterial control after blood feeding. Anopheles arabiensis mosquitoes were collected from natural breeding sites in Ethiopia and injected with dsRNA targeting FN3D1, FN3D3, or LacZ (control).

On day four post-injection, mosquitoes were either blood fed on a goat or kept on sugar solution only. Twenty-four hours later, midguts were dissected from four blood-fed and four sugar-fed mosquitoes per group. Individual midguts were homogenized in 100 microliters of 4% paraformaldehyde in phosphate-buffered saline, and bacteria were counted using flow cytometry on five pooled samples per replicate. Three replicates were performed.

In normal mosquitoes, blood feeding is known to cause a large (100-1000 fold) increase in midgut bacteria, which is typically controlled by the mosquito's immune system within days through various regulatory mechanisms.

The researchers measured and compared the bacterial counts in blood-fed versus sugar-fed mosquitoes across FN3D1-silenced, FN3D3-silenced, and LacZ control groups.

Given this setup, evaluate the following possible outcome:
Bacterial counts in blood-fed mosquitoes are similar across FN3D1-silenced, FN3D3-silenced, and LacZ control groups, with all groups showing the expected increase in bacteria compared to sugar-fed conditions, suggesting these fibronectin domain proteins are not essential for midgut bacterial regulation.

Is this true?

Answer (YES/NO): NO